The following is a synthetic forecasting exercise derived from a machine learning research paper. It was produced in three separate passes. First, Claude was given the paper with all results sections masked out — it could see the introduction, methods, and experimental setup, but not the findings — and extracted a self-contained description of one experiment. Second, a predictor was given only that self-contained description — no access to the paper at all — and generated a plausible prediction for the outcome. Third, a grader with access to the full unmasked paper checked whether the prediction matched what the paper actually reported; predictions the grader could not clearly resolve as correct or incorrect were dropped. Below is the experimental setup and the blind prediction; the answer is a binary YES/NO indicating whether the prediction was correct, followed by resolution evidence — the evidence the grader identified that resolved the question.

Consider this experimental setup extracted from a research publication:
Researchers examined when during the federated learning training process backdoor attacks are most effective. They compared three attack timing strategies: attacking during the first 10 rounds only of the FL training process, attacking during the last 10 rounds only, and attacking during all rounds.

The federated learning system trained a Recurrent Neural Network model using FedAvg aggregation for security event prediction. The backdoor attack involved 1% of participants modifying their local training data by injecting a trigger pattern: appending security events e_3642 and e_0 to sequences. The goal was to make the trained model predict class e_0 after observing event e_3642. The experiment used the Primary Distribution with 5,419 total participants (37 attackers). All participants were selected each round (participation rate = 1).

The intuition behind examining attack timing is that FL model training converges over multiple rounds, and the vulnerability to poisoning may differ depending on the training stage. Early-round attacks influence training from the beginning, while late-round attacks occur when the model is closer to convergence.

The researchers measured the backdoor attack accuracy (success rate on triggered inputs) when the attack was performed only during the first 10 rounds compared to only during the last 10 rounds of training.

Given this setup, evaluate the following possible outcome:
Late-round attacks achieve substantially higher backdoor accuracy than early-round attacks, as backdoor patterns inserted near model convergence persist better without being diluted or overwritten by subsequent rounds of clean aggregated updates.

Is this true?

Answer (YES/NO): YES